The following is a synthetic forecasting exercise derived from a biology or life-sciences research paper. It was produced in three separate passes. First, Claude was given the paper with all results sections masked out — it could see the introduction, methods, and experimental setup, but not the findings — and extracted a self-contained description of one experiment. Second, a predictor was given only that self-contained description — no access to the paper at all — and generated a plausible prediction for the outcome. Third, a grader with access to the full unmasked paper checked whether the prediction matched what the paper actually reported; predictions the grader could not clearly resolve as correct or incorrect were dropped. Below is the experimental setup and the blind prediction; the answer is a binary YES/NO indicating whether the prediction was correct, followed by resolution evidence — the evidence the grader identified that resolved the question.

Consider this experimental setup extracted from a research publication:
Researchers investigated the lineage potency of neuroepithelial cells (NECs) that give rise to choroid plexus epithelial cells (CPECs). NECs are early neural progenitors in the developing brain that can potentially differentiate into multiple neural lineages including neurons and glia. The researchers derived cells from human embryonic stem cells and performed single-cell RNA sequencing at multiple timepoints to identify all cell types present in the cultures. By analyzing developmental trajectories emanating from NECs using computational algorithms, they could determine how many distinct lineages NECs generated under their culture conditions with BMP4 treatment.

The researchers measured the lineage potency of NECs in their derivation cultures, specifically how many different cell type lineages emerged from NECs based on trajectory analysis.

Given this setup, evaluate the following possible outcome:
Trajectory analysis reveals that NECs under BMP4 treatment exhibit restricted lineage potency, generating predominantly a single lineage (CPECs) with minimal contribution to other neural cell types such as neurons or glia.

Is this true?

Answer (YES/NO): NO